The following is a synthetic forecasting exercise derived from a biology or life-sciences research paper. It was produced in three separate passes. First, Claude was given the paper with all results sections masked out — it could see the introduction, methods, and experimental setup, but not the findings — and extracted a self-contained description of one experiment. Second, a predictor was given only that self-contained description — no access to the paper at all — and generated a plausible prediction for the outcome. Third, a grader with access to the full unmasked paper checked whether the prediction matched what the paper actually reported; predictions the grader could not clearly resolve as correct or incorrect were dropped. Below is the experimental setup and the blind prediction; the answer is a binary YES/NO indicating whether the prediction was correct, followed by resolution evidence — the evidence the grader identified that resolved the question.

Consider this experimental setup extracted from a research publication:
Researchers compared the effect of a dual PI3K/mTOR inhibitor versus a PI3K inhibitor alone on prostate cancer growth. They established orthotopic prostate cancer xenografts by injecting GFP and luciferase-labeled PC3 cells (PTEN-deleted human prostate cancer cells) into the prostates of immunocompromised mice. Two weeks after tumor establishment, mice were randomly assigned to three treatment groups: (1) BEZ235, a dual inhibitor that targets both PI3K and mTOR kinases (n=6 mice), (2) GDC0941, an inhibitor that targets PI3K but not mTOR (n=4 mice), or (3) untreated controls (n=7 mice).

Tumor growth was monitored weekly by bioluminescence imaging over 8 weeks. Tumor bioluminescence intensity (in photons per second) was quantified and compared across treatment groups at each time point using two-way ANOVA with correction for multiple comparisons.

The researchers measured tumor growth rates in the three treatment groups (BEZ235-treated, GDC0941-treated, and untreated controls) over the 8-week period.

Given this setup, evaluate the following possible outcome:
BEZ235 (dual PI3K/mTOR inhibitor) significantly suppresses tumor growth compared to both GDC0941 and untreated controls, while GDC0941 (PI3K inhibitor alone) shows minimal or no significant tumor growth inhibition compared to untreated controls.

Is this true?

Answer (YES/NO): YES